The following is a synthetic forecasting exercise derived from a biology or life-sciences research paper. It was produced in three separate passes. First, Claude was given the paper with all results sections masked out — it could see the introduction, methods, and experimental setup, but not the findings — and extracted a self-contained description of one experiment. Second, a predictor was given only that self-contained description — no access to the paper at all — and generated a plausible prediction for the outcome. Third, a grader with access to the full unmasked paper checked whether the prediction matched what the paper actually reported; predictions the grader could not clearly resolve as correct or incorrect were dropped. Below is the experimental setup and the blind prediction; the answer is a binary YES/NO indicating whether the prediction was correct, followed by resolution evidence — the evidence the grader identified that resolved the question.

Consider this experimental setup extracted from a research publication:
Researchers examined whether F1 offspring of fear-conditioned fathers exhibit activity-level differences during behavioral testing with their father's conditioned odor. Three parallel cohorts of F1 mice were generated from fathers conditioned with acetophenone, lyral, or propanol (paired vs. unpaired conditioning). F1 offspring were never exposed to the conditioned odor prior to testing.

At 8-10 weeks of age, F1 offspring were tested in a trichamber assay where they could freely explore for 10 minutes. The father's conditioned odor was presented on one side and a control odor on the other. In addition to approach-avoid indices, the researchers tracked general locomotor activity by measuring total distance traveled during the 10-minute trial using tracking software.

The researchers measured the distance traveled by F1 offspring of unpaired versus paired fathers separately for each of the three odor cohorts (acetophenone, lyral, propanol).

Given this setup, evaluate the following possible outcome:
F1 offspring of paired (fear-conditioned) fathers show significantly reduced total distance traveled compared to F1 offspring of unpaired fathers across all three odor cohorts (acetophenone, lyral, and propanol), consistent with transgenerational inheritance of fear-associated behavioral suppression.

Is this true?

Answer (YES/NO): NO